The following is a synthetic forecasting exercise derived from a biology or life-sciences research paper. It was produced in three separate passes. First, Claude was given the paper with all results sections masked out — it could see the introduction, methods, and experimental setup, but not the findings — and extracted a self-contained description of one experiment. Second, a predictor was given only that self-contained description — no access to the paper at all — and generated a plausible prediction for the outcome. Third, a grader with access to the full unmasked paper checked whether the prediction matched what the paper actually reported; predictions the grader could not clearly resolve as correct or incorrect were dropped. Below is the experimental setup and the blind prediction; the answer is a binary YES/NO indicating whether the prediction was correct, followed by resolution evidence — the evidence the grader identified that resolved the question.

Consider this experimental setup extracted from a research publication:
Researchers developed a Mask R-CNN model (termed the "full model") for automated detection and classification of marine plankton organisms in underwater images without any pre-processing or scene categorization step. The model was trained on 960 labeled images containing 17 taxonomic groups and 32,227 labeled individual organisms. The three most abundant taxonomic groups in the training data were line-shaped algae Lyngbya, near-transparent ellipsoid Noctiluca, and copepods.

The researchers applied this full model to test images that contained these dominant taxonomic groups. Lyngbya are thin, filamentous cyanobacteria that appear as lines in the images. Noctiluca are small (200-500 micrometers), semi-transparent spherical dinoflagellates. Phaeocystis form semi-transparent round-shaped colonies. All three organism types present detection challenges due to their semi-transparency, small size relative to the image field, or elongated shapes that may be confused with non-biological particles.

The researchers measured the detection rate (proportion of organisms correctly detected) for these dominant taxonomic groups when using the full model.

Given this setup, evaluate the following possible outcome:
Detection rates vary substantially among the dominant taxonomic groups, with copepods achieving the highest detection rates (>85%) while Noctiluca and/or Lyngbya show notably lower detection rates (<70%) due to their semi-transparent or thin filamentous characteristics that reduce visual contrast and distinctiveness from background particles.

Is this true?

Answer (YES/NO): NO